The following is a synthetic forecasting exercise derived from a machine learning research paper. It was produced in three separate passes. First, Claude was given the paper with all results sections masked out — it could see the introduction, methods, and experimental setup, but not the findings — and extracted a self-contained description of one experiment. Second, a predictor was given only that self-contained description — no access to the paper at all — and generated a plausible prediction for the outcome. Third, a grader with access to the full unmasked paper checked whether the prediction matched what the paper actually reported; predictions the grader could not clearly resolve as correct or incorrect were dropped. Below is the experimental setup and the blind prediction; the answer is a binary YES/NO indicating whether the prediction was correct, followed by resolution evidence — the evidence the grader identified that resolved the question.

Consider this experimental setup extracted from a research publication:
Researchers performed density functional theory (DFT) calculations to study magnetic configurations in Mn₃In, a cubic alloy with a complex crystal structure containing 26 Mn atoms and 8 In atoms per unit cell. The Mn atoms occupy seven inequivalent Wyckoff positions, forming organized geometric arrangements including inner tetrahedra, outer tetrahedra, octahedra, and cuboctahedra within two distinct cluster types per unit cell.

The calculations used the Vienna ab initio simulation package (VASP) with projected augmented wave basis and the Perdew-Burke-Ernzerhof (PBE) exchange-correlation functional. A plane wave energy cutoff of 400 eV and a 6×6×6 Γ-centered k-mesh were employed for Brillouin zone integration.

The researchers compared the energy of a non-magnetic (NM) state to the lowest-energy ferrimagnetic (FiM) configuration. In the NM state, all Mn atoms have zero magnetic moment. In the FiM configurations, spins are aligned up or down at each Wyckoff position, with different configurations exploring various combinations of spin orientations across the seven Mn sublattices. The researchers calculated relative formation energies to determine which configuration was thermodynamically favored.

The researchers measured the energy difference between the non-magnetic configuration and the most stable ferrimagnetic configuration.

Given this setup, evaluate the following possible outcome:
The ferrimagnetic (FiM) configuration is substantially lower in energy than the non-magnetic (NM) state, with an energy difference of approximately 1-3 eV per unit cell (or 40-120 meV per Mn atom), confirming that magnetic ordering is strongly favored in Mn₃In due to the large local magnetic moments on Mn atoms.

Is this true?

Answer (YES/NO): NO